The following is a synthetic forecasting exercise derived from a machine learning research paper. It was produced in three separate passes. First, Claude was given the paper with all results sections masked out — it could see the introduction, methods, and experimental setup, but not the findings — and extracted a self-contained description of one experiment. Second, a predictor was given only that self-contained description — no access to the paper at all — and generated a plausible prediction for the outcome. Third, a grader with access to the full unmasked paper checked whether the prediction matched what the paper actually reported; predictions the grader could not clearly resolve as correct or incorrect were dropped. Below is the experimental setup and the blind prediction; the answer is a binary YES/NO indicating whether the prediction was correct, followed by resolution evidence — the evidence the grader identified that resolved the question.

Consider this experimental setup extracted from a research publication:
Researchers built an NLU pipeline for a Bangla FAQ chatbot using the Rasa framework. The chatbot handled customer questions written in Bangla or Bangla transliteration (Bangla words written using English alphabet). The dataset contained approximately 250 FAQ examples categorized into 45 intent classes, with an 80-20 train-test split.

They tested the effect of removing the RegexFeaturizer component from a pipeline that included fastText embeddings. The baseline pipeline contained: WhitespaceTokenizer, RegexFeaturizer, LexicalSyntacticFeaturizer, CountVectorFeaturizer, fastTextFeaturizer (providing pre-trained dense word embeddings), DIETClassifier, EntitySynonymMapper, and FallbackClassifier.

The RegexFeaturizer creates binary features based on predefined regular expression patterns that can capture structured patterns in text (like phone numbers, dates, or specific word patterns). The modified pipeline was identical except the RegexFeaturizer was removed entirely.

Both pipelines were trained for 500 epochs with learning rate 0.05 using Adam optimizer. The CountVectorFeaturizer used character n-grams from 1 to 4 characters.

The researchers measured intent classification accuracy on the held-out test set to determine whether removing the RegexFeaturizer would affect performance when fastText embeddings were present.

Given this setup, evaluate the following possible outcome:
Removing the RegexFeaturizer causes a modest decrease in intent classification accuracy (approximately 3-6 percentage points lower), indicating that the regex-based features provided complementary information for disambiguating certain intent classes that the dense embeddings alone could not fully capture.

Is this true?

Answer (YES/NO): NO